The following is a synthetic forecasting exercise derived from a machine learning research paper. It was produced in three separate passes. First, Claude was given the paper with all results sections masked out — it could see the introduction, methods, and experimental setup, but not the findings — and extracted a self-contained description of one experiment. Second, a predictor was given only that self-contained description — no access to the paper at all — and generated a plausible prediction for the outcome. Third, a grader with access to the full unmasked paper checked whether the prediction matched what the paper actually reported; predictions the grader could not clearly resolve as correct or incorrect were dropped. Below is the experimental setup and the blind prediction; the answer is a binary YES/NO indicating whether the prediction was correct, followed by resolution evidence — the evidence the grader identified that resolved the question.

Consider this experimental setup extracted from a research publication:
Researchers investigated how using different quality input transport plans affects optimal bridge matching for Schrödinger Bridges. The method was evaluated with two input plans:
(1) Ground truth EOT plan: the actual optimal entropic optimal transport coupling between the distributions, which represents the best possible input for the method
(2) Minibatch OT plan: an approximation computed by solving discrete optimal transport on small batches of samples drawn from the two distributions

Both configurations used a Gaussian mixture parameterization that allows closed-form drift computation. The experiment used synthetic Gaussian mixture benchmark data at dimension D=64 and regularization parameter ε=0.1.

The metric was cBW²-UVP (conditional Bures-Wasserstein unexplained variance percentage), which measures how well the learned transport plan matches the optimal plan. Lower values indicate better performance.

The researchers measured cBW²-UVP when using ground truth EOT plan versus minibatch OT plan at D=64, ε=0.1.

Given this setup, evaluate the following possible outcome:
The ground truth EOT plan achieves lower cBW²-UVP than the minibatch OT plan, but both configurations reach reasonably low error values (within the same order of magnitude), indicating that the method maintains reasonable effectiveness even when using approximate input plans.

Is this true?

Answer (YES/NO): YES